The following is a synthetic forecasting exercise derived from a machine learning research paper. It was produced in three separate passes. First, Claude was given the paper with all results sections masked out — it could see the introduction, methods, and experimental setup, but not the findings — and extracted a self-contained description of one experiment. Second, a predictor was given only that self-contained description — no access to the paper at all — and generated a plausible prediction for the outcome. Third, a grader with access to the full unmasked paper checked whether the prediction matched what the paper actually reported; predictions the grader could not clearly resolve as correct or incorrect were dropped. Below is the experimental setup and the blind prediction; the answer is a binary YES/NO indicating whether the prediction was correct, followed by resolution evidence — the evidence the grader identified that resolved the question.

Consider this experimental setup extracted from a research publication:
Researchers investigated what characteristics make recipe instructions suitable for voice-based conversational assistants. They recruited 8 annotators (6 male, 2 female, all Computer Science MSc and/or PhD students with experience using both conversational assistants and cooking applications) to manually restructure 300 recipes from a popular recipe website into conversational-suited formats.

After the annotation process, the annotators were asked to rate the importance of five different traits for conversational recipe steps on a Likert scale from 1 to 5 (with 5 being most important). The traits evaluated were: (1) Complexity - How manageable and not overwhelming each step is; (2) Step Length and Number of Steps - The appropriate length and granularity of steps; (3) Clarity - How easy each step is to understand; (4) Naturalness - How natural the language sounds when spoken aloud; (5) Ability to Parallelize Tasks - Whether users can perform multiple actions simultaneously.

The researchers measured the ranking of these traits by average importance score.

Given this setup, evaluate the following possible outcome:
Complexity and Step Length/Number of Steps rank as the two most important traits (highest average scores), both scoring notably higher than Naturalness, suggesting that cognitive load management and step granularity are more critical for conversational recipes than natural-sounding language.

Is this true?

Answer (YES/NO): YES